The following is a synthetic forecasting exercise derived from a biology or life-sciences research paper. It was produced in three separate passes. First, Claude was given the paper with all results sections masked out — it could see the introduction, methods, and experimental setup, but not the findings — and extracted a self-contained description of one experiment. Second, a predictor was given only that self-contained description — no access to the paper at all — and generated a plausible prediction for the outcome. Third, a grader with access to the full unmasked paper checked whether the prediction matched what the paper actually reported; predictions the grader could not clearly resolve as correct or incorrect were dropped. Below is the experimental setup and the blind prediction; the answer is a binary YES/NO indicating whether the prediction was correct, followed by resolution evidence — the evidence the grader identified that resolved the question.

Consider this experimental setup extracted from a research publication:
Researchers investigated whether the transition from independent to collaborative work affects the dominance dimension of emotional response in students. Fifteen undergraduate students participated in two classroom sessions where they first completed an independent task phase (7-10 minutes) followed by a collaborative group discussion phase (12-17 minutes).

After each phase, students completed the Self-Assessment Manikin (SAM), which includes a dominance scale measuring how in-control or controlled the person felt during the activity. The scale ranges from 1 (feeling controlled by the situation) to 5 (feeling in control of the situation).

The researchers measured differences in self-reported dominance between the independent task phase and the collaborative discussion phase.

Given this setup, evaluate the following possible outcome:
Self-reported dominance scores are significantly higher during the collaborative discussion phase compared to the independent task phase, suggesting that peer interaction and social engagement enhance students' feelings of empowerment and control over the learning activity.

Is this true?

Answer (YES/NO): NO